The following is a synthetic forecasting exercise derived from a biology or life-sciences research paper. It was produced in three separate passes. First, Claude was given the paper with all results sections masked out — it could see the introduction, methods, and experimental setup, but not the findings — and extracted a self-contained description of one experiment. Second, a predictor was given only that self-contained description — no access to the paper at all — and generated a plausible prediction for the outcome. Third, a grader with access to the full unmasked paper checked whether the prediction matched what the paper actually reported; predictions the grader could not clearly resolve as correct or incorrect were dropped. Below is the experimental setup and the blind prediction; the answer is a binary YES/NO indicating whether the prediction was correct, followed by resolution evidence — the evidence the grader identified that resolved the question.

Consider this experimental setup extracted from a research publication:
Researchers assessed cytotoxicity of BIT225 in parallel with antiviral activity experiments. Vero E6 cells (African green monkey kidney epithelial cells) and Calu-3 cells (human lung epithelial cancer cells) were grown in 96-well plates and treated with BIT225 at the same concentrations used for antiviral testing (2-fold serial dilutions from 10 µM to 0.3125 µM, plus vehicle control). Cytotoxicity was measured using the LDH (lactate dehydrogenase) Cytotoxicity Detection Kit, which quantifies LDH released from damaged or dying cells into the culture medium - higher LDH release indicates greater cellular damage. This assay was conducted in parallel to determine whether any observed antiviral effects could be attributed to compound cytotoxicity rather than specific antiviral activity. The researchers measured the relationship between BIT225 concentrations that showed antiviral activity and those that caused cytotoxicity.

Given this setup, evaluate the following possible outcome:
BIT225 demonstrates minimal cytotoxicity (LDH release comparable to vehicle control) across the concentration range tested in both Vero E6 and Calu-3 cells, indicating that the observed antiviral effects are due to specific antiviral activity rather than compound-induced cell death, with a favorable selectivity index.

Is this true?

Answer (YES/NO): YES